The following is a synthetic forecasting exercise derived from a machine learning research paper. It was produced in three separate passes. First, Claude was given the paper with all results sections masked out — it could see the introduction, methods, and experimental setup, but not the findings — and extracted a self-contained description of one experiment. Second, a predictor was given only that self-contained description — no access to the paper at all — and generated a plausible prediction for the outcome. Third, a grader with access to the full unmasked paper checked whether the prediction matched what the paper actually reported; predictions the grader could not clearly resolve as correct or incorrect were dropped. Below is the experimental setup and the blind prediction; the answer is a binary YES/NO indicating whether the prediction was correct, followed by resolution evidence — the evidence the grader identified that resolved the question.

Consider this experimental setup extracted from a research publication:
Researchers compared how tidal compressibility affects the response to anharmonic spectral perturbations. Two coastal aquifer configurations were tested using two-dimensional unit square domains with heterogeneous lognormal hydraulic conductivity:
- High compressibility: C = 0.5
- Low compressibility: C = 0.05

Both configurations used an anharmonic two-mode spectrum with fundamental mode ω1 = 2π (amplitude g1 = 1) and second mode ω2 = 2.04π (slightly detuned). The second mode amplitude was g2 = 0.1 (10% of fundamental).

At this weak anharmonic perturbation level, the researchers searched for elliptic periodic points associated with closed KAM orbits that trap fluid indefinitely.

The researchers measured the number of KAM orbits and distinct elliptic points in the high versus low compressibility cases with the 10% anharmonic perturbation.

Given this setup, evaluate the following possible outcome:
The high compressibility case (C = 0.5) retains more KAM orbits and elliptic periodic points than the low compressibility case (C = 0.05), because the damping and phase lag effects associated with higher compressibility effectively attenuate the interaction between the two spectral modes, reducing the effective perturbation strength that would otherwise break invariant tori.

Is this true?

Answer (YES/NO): NO